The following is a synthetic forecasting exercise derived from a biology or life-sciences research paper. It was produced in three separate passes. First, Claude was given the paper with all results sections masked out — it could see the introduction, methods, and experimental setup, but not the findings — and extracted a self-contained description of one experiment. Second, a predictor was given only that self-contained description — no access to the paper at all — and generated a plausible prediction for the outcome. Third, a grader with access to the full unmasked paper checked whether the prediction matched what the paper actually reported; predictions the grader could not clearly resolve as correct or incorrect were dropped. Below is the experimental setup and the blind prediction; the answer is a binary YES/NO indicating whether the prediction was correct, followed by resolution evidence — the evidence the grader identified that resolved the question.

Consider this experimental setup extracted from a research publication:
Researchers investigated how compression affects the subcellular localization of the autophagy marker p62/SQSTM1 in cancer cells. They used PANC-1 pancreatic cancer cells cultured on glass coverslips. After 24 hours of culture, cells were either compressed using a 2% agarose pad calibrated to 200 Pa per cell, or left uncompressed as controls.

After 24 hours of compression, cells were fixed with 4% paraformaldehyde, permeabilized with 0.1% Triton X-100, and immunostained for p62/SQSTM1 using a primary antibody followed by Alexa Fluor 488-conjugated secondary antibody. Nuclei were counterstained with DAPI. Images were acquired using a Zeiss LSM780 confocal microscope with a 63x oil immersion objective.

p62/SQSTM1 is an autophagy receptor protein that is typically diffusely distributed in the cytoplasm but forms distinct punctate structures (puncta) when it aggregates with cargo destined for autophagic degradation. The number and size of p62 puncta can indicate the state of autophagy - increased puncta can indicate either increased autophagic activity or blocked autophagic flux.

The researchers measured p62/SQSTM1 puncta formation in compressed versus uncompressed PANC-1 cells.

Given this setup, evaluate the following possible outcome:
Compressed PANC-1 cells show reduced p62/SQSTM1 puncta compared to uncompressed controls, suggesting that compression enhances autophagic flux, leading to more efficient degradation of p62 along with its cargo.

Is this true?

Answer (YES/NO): NO